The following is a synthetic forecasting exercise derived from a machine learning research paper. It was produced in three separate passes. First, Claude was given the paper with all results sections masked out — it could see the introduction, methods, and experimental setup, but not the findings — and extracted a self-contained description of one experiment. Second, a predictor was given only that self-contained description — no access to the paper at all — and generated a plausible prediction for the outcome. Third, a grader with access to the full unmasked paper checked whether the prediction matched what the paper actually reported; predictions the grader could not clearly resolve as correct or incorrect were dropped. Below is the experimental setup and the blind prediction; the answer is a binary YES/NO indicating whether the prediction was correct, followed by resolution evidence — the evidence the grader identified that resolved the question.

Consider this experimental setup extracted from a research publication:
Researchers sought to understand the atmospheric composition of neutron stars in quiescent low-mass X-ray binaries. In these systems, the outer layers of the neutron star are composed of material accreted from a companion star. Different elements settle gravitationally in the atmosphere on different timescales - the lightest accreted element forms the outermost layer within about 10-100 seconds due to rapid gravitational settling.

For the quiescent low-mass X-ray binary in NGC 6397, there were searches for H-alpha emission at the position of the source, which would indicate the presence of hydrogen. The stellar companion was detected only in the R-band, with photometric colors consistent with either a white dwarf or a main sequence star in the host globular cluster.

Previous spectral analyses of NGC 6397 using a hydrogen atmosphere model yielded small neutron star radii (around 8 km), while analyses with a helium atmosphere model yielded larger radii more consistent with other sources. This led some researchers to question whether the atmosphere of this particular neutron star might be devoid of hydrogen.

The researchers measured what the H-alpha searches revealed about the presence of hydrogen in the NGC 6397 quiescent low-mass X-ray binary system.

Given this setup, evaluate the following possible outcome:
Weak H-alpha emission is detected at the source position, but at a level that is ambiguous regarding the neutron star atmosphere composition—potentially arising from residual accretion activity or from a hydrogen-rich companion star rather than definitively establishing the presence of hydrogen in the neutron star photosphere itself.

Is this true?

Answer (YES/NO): NO